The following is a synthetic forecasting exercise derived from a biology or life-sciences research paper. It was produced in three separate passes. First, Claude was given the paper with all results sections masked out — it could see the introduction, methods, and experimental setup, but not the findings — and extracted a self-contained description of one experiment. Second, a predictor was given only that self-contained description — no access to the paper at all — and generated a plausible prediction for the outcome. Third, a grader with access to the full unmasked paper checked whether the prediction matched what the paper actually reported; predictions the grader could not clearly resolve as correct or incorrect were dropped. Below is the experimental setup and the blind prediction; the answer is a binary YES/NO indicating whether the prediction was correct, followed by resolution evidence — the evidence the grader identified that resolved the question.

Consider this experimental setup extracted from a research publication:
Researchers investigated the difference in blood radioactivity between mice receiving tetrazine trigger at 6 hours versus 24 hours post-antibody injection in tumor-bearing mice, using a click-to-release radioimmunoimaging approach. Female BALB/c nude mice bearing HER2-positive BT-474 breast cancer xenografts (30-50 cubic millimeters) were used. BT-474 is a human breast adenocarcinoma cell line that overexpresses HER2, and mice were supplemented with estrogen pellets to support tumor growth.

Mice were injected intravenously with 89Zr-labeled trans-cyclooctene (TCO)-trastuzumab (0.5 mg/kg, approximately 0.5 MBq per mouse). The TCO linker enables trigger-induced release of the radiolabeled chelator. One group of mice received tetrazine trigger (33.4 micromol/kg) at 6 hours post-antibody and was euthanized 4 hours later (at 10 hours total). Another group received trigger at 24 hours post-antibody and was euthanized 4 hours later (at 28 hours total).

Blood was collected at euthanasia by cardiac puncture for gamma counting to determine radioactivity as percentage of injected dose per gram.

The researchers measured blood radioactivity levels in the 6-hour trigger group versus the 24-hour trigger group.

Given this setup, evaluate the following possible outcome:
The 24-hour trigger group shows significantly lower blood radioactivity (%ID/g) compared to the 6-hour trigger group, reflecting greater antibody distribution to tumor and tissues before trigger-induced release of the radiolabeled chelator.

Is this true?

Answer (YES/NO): YES